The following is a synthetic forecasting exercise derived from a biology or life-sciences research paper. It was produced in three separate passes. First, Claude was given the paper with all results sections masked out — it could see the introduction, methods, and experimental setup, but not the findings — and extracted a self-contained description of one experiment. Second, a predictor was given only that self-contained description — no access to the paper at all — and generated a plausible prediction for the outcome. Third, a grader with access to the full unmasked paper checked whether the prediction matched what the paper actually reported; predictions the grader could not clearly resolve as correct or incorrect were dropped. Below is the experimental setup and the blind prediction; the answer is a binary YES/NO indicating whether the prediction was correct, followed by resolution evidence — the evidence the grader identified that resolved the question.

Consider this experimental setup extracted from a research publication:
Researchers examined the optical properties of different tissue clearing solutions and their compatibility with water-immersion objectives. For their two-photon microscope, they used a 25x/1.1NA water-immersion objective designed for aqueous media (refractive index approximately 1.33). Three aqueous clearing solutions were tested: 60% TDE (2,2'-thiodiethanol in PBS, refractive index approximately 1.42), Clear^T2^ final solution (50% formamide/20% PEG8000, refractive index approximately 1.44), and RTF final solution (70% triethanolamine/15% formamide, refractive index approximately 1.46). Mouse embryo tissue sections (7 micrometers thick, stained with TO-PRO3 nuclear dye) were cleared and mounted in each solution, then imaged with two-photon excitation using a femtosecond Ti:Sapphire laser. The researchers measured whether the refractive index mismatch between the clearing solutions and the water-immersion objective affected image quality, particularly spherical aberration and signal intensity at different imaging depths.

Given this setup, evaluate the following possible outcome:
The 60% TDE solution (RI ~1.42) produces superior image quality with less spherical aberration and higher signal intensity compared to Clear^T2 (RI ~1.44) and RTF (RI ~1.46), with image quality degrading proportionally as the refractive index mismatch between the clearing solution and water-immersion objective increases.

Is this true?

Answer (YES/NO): NO